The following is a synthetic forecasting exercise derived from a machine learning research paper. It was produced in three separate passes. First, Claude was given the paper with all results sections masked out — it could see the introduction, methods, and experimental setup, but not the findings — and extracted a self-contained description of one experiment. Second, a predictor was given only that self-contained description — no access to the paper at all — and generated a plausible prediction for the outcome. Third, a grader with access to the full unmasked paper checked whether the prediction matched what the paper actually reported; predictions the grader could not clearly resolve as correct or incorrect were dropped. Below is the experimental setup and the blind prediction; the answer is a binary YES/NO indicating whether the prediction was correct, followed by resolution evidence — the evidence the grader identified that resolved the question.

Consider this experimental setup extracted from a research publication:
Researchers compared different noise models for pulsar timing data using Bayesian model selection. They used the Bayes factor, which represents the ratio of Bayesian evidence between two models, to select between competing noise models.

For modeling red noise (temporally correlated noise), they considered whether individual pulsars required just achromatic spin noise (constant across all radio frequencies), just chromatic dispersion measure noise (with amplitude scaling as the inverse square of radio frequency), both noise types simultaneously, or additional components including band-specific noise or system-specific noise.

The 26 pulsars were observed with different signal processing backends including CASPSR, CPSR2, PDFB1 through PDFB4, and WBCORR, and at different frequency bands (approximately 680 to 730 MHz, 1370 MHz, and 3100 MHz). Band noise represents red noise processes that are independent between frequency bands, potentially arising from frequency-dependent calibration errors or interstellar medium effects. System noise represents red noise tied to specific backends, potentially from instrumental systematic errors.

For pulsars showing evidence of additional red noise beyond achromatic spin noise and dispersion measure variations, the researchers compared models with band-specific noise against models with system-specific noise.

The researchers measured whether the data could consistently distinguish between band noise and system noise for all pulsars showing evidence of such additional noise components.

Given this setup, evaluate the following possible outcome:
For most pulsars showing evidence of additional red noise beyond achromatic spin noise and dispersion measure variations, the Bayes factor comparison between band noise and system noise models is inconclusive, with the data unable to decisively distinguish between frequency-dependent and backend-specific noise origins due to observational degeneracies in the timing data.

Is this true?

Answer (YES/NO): NO